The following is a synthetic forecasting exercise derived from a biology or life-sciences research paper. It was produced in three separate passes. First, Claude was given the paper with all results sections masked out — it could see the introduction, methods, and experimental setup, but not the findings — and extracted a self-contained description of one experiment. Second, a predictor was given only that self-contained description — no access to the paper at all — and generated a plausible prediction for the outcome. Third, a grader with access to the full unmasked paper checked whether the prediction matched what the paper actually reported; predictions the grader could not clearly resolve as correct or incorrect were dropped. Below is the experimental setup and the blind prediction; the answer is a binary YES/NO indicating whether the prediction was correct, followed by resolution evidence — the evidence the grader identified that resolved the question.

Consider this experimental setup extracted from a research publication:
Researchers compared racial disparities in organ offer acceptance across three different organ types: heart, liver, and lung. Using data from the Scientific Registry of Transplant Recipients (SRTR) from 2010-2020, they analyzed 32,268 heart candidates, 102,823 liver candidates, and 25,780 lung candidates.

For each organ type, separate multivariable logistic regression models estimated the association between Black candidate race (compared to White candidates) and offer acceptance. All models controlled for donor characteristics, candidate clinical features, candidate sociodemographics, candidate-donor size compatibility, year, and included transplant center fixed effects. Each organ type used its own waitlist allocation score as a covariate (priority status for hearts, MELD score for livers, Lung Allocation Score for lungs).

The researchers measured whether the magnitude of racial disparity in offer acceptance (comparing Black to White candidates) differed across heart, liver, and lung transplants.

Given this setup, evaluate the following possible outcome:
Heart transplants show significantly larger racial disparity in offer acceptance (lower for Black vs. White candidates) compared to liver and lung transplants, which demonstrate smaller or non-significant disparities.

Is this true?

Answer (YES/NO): NO